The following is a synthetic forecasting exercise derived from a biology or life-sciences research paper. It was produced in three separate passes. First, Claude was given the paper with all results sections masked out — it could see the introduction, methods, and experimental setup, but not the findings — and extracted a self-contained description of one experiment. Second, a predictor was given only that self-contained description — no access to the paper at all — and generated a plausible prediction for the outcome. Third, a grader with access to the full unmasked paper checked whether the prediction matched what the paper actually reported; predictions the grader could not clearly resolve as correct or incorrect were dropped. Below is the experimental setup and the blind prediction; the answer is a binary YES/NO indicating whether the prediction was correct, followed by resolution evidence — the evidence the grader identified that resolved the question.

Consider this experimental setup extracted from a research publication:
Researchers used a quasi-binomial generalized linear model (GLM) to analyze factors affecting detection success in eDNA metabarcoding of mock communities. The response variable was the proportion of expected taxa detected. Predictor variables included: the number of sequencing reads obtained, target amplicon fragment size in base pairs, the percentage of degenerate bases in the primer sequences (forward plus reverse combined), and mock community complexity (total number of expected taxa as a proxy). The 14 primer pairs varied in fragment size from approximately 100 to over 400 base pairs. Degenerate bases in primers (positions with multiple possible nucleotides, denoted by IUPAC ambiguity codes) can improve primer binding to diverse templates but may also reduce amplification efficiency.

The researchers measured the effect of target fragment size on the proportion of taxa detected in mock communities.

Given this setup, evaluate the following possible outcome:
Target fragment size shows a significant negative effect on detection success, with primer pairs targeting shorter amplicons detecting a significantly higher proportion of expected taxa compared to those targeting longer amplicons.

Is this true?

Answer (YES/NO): NO